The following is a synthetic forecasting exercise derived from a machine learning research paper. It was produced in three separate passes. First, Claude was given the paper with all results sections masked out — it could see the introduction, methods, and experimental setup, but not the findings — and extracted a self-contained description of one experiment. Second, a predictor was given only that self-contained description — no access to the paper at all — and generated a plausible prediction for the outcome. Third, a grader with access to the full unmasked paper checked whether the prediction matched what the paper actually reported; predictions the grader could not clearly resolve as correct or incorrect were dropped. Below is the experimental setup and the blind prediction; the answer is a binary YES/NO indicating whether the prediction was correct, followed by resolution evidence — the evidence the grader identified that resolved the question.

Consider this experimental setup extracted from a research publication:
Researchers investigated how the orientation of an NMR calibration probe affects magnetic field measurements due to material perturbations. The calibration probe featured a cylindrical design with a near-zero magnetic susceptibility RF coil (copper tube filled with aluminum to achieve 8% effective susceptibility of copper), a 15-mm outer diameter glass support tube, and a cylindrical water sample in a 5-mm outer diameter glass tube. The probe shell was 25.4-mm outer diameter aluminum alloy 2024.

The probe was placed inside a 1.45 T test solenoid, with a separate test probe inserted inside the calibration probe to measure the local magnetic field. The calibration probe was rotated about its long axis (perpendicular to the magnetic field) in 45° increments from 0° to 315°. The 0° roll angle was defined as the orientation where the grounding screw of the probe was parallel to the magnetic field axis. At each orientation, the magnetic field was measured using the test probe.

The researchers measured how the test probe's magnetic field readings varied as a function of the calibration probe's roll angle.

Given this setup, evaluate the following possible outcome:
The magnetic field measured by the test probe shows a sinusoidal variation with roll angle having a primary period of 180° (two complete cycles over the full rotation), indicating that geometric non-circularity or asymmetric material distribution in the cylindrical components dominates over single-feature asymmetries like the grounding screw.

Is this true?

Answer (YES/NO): YES